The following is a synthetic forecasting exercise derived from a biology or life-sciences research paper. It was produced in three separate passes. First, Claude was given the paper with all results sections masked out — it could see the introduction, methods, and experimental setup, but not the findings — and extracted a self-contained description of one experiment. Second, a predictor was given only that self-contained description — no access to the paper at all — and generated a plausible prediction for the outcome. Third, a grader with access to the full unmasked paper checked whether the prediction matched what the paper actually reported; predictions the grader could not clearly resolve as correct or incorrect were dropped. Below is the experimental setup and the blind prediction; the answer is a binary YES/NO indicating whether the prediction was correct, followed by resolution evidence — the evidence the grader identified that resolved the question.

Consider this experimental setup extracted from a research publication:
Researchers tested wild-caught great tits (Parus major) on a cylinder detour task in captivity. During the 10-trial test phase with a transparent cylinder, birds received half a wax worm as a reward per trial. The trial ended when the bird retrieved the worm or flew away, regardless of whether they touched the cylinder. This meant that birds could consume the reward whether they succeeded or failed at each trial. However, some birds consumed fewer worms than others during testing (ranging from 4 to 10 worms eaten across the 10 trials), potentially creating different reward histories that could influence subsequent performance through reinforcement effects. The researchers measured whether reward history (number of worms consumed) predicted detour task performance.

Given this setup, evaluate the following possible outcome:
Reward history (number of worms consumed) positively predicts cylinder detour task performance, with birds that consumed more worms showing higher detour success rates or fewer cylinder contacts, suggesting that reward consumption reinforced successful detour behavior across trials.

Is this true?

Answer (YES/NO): NO